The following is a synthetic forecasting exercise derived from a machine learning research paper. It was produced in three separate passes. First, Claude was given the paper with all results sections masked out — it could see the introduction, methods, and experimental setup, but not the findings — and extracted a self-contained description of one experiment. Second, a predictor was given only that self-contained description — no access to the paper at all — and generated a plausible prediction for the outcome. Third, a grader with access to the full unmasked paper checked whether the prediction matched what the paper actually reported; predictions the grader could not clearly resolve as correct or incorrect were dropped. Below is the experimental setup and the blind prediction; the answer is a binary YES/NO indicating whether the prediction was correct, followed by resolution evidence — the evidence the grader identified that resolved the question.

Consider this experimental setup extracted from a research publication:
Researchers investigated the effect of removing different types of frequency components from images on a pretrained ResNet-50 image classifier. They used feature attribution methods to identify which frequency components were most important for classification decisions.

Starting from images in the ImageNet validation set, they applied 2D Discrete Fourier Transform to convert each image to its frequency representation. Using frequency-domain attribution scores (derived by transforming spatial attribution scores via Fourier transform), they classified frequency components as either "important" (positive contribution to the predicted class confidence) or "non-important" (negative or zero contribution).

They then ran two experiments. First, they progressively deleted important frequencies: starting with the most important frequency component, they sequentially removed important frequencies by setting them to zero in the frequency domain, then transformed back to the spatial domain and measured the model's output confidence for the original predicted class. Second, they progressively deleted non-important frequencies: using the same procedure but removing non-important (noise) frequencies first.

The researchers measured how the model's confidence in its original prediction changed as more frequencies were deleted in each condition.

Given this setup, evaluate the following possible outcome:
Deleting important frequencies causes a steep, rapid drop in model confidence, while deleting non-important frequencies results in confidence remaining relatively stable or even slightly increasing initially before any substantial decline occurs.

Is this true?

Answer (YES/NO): YES